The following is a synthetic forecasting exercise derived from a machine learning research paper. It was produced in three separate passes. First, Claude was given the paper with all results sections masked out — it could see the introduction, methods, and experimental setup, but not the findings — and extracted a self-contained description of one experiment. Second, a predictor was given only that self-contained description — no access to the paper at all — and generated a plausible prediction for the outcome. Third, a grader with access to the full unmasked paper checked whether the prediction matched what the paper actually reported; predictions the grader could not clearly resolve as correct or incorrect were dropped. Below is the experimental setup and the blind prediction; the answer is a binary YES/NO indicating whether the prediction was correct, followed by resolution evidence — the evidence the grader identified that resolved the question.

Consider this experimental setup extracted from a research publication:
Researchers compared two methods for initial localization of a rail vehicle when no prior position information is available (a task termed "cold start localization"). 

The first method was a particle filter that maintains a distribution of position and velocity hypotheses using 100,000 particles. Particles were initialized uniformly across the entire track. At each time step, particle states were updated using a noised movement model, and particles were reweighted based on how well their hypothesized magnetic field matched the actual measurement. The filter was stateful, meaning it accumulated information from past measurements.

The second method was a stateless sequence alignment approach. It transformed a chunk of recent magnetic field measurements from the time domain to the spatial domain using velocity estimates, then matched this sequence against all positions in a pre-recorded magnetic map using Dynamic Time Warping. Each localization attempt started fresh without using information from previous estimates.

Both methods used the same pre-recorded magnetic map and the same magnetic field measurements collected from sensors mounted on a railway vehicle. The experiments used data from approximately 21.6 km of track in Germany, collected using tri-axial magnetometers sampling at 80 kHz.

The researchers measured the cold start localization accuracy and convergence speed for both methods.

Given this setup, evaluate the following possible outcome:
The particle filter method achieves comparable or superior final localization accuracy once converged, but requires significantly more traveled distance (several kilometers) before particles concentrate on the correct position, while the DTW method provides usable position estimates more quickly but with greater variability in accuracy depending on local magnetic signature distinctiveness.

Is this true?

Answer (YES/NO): NO